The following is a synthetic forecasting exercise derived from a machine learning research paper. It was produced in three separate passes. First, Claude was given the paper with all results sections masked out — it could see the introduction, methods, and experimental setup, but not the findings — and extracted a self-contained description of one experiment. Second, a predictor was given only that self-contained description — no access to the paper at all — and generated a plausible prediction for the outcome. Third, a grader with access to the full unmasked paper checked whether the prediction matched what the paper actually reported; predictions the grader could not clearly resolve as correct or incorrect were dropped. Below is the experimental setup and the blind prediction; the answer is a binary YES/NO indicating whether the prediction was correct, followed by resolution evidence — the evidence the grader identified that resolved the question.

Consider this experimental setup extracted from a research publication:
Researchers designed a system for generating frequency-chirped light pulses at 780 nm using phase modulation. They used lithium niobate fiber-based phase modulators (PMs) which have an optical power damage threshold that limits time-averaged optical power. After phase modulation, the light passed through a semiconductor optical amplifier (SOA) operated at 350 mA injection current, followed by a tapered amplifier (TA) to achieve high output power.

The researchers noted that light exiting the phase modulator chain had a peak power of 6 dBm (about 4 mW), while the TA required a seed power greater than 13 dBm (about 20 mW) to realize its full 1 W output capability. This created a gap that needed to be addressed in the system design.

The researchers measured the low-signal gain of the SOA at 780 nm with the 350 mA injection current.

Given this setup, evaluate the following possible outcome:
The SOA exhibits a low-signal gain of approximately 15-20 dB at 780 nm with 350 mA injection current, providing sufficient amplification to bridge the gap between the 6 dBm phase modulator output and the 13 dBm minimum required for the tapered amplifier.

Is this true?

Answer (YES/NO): NO